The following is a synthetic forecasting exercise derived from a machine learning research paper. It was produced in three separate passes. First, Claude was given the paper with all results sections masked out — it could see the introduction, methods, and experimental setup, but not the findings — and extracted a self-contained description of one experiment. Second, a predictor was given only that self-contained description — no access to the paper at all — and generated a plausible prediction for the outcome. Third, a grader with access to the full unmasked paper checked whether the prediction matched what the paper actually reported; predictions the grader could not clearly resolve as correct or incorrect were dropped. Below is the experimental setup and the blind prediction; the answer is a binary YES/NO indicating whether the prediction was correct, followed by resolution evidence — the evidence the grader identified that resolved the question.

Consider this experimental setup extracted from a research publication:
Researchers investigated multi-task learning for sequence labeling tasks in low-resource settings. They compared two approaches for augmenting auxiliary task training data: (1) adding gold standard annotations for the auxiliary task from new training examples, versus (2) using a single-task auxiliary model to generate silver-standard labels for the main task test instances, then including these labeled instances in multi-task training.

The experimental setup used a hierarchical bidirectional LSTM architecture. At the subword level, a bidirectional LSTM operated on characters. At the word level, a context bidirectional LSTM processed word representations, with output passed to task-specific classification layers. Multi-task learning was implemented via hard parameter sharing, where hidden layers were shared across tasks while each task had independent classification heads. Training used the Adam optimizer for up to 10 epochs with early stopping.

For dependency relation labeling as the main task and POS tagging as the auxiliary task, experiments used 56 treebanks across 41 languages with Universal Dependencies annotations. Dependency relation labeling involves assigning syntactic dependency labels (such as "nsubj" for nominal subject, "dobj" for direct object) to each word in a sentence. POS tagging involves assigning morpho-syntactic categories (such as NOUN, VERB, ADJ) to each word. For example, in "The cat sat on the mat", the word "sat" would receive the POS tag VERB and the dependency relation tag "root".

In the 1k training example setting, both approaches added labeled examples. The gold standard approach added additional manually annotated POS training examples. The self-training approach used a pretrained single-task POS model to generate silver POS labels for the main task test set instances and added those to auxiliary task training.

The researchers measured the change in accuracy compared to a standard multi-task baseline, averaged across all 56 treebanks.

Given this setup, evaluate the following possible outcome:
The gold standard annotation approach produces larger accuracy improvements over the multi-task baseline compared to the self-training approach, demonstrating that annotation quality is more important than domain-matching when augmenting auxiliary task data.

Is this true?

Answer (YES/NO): NO